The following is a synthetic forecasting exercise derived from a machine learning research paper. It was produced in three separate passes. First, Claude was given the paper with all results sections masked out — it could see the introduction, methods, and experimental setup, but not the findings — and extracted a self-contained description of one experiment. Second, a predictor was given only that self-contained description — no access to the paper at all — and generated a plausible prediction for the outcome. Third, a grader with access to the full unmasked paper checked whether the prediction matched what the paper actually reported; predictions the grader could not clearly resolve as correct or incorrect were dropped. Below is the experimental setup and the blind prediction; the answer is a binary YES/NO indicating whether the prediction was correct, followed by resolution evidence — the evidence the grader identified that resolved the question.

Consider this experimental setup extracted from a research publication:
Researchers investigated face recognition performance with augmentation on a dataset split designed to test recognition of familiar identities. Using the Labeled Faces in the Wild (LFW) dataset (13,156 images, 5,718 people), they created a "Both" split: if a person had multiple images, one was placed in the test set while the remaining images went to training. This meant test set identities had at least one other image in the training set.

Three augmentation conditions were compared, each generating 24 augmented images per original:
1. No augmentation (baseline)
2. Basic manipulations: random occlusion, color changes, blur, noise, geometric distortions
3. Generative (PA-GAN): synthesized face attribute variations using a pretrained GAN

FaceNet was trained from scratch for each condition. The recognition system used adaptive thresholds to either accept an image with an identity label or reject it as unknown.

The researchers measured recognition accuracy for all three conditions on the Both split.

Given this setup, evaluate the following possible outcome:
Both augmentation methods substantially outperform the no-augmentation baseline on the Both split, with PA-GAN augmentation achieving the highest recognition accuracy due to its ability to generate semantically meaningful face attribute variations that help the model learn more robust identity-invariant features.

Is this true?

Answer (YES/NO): NO